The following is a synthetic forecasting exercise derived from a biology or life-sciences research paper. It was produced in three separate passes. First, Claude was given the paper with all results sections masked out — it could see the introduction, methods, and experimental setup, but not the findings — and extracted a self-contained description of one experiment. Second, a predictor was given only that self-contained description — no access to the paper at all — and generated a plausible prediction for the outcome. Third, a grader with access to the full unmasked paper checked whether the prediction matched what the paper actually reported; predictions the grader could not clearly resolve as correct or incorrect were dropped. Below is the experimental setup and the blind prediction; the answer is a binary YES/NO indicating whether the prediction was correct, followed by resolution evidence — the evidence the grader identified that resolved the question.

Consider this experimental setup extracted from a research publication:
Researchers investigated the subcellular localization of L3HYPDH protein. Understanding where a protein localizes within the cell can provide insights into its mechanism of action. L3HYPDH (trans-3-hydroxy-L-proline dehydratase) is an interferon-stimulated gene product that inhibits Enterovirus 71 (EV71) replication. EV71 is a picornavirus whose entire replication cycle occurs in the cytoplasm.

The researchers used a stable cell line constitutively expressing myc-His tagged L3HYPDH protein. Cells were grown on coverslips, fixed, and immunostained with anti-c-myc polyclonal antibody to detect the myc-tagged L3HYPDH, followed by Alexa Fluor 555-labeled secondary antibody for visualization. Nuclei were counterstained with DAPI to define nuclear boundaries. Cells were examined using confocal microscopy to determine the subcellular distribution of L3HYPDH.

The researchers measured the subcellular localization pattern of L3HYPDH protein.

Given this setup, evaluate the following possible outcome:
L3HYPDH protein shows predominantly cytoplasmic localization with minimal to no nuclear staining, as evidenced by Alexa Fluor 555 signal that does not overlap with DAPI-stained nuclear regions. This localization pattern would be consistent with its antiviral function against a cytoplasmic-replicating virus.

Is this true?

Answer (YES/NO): YES